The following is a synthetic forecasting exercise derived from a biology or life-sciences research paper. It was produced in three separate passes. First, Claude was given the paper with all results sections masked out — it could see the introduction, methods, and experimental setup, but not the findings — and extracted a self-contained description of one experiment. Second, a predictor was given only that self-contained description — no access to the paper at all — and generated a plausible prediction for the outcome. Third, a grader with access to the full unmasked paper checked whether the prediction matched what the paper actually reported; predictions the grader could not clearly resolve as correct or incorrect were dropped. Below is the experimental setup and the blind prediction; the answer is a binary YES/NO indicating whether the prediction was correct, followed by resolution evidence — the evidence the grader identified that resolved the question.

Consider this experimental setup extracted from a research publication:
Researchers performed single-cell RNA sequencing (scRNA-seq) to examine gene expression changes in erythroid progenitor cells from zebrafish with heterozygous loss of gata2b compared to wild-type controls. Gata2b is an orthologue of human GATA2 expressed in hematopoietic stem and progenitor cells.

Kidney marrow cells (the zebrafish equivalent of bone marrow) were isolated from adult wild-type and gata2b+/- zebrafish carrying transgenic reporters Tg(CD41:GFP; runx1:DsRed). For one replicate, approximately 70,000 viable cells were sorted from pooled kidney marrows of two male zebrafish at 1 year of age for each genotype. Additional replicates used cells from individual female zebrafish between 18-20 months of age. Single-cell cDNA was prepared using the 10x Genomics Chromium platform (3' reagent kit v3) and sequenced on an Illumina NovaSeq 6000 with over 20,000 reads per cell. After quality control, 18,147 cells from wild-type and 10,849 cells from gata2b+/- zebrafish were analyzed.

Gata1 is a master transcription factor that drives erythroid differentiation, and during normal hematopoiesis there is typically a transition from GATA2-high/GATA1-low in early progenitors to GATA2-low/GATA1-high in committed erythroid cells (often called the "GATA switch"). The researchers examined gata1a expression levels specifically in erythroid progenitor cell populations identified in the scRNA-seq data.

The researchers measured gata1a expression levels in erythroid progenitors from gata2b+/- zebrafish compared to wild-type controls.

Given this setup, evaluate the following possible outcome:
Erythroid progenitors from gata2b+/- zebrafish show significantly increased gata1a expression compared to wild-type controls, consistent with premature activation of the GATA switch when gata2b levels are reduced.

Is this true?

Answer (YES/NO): NO